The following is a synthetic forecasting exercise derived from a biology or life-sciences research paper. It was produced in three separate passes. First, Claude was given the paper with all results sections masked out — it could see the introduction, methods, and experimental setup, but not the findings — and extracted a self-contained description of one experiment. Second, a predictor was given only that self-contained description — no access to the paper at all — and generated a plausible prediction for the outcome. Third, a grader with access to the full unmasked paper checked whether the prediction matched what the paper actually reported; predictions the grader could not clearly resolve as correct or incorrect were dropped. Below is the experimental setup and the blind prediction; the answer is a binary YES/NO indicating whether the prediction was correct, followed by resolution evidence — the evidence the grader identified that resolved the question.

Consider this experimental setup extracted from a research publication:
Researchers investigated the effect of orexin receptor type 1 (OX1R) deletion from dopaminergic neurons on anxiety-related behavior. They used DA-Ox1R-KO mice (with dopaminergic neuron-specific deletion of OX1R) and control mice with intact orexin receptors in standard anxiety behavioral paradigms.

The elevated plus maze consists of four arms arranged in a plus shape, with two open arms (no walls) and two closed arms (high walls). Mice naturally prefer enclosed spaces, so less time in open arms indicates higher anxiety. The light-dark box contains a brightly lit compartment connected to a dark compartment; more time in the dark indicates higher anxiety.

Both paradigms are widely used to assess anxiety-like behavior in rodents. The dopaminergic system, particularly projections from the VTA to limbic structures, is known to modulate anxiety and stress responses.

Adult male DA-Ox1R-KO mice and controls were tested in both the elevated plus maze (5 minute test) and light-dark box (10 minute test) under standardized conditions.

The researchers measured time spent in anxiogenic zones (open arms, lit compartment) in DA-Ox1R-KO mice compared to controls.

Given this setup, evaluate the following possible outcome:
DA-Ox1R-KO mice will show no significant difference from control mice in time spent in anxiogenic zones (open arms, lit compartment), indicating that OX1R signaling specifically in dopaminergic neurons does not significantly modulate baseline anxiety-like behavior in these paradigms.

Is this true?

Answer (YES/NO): NO